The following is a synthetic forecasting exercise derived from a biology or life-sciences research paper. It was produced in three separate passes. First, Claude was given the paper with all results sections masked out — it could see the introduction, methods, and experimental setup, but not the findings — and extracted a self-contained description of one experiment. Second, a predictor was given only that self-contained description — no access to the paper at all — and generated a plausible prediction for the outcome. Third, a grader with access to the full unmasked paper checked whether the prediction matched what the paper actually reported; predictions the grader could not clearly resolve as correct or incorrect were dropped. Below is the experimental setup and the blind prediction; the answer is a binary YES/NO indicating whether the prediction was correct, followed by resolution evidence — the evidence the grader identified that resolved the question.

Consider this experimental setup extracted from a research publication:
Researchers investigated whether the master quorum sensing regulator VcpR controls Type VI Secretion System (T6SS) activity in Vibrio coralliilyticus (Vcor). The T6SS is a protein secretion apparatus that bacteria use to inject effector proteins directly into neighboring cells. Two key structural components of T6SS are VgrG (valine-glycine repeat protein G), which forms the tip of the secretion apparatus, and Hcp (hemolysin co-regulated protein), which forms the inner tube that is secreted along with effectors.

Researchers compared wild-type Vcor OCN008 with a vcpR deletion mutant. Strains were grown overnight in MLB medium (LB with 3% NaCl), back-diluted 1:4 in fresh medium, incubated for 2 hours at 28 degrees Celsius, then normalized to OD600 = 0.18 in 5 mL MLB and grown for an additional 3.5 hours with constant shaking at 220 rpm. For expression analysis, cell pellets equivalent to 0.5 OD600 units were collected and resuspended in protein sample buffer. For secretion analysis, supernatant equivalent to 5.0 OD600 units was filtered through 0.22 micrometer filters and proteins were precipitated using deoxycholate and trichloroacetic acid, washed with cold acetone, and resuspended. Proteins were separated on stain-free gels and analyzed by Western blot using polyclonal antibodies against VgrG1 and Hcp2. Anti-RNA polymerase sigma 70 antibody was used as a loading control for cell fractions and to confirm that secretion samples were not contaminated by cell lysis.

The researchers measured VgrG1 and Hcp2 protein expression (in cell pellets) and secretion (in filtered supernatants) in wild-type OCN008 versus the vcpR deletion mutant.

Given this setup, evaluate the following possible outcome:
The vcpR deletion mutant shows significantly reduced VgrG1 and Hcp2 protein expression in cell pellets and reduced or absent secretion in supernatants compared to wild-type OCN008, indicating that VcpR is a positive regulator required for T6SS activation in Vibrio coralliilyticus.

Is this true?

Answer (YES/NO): NO